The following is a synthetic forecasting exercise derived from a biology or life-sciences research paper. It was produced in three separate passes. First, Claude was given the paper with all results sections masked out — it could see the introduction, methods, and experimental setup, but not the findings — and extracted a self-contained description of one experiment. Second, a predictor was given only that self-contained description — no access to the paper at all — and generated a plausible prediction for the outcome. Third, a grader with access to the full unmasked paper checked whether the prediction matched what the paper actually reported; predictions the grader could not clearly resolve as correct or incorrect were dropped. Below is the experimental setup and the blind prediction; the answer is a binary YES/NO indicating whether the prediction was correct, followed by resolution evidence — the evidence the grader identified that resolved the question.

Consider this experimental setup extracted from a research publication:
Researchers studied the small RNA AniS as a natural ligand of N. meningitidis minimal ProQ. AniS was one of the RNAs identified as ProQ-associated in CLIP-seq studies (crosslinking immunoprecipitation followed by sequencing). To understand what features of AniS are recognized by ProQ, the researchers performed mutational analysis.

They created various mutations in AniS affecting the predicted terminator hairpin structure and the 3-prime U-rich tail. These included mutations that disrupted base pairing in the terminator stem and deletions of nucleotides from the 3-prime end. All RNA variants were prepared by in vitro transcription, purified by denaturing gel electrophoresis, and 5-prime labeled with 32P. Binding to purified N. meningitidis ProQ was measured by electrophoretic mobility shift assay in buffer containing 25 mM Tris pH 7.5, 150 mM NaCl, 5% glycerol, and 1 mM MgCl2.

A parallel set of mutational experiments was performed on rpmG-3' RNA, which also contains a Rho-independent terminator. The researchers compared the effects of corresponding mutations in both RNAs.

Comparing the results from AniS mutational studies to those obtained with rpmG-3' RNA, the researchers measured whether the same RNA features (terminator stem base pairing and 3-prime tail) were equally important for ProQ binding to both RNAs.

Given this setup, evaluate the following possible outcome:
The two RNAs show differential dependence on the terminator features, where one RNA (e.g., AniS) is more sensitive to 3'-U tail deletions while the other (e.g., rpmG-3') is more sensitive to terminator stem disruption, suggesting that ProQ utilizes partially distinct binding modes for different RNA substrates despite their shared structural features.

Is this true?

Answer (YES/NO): NO